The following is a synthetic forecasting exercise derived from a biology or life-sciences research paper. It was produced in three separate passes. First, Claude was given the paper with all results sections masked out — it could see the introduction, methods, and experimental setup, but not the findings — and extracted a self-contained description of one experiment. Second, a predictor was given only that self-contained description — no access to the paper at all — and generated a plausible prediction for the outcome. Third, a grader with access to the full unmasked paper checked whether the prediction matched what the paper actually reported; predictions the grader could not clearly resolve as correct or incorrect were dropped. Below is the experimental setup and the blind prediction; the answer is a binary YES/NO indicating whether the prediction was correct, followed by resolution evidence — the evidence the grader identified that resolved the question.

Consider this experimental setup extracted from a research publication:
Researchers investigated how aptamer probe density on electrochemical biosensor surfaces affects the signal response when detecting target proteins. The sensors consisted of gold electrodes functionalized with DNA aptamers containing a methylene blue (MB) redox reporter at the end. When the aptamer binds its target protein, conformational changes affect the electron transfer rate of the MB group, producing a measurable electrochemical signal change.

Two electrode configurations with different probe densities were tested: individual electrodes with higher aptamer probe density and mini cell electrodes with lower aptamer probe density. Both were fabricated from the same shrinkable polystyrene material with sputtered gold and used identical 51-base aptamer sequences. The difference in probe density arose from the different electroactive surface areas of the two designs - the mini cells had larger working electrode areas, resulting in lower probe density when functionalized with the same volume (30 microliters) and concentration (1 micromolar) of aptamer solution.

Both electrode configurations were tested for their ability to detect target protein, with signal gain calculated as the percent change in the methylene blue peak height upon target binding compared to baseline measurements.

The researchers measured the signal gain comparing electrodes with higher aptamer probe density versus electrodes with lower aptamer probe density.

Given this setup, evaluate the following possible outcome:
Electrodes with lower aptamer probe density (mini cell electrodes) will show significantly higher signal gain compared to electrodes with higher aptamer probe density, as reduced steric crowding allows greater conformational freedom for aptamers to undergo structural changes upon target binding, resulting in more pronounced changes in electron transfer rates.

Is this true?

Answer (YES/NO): YES